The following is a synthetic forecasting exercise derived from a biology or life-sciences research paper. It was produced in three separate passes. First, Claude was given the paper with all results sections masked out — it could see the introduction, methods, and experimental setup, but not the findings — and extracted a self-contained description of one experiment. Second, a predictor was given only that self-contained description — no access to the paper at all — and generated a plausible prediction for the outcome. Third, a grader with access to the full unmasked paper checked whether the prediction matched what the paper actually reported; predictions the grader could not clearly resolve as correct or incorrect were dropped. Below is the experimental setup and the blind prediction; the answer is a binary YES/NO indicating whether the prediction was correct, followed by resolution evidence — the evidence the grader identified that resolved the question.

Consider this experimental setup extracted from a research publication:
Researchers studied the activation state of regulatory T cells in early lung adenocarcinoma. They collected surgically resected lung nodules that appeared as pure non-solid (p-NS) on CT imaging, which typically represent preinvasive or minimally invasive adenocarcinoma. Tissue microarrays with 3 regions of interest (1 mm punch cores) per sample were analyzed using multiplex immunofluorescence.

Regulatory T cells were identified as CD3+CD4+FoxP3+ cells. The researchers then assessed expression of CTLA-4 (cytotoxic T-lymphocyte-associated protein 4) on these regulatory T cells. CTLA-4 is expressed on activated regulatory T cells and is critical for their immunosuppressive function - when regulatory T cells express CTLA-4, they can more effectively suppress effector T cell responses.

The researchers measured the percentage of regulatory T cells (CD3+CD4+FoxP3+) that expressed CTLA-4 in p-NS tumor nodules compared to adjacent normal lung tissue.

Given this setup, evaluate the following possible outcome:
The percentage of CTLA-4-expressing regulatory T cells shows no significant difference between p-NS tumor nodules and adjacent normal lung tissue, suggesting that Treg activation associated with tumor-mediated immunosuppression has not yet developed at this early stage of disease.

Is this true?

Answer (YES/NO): NO